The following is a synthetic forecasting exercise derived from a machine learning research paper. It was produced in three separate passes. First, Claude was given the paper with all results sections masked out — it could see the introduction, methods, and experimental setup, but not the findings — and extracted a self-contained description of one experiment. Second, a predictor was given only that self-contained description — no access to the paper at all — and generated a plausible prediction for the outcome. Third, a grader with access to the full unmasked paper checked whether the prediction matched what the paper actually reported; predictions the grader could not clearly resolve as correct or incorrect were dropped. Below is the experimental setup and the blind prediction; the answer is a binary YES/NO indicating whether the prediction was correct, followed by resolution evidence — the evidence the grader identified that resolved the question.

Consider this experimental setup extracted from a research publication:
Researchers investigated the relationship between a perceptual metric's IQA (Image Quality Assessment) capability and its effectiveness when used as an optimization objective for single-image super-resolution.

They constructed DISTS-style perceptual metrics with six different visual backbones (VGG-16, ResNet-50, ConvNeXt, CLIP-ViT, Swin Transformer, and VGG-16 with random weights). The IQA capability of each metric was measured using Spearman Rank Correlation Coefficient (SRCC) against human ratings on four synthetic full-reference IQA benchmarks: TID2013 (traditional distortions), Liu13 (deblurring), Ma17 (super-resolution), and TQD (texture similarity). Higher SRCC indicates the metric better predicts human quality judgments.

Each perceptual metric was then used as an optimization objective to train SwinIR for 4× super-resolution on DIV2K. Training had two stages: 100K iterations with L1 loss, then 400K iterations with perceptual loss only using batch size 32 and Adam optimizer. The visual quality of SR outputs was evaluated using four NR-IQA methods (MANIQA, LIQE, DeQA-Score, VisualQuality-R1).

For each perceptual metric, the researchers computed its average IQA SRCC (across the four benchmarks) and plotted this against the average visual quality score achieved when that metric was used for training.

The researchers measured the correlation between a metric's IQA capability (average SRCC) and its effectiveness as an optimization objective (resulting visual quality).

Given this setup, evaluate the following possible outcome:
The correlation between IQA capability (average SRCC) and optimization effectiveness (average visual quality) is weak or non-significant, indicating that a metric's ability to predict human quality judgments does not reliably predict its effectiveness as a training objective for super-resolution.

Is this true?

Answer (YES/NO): YES